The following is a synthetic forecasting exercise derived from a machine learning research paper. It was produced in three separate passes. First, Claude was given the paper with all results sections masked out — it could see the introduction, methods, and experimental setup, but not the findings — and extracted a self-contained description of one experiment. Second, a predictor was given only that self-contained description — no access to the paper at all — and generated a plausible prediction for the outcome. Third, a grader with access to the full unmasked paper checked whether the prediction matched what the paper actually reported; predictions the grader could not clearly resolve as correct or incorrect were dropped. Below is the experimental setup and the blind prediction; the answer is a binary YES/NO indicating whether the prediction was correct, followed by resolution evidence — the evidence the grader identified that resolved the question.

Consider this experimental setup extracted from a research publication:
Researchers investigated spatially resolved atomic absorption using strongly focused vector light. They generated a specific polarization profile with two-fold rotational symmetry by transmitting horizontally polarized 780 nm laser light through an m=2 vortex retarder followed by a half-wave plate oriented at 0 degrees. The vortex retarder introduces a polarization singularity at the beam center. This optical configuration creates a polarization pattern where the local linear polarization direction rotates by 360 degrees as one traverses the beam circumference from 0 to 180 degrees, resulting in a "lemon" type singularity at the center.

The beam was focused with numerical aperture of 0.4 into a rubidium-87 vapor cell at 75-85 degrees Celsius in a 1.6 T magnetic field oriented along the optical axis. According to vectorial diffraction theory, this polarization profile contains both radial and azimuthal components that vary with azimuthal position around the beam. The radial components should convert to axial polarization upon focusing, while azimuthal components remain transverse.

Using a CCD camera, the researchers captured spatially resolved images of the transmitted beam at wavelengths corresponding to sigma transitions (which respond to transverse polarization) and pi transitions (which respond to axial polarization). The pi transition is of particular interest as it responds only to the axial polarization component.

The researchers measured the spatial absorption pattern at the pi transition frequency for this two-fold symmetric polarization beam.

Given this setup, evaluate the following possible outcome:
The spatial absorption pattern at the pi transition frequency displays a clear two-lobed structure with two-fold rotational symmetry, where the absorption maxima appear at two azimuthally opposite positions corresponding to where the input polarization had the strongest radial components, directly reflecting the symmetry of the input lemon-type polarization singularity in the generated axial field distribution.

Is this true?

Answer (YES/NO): YES